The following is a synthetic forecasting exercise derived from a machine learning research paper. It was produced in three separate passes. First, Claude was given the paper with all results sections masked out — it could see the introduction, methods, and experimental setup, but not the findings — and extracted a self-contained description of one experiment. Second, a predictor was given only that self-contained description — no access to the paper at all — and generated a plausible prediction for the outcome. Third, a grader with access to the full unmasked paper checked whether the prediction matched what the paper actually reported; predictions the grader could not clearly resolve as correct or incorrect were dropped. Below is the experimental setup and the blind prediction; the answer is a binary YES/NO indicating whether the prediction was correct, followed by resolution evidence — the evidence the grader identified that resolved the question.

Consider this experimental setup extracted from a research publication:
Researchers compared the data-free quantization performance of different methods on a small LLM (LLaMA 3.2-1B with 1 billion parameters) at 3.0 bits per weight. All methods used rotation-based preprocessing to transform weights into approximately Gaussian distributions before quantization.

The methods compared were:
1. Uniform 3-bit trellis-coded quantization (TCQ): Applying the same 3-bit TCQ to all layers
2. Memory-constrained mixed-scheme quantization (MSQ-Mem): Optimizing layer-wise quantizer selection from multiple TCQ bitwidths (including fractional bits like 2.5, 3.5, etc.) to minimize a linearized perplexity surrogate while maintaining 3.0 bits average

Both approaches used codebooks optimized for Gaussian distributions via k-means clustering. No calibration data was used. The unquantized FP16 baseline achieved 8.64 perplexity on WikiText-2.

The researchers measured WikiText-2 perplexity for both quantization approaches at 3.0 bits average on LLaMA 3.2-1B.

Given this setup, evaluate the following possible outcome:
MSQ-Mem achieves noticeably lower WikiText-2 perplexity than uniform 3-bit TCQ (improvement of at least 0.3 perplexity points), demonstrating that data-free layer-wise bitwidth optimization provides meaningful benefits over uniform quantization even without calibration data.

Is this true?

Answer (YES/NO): YES